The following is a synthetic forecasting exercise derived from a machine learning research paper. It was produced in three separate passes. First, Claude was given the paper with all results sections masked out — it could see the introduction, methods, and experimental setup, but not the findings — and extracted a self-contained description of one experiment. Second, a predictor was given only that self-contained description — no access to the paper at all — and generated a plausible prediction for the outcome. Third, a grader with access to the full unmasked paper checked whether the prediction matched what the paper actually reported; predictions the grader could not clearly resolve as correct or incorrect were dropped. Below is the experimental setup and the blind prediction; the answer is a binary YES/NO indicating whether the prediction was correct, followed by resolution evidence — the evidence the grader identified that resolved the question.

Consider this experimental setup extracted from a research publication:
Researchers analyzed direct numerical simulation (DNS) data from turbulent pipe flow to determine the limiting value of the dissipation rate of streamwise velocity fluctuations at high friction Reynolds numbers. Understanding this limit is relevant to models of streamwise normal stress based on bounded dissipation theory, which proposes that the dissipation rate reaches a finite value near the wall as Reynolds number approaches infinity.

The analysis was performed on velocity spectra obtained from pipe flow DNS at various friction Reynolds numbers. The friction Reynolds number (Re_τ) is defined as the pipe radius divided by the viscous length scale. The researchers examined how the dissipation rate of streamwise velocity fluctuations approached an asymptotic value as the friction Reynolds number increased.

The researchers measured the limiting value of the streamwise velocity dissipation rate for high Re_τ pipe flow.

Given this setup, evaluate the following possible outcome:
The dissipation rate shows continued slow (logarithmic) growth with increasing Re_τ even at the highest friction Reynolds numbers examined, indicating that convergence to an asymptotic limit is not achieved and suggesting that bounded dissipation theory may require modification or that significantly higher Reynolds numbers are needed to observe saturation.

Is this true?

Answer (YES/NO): NO